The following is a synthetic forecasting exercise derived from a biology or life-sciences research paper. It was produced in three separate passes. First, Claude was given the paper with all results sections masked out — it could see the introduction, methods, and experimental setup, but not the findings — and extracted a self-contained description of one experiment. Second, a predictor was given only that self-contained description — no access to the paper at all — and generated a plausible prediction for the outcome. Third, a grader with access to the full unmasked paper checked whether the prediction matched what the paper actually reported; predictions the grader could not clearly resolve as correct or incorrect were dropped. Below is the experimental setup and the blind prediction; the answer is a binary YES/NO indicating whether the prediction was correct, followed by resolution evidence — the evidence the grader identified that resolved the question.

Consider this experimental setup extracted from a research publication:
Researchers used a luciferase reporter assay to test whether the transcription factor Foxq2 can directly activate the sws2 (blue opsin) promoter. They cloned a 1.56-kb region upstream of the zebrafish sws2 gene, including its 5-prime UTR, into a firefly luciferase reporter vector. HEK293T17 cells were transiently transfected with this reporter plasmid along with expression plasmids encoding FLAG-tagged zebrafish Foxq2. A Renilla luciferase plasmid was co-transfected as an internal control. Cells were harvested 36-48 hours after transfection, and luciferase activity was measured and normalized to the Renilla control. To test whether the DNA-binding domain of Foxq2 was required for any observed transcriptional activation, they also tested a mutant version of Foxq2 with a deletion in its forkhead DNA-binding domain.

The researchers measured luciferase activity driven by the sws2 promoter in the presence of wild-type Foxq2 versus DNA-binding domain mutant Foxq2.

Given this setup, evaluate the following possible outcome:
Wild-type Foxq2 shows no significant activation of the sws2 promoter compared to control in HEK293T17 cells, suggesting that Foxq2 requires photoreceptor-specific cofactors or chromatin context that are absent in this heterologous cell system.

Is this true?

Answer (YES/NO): YES